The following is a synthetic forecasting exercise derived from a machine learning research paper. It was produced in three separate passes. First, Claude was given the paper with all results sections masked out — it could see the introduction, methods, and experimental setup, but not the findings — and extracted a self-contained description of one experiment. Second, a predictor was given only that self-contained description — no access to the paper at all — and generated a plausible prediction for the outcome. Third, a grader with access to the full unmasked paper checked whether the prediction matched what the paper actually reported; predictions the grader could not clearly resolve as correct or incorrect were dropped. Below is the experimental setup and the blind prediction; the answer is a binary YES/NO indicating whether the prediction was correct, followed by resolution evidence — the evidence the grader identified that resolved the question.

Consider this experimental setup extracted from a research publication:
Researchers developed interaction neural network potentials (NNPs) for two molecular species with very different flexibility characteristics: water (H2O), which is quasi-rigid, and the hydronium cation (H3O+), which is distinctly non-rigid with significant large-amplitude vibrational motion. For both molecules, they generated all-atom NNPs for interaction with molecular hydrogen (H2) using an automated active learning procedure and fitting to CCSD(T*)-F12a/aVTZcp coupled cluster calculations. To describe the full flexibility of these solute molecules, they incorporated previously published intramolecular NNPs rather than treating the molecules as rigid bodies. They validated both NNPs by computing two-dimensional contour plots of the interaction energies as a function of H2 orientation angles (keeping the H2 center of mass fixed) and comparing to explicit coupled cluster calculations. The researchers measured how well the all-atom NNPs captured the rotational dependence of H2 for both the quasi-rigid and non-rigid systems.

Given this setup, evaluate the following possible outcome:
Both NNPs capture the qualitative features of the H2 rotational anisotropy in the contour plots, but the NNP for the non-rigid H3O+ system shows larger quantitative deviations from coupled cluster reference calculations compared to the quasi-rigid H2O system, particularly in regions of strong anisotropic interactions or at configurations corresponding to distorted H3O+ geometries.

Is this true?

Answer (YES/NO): NO